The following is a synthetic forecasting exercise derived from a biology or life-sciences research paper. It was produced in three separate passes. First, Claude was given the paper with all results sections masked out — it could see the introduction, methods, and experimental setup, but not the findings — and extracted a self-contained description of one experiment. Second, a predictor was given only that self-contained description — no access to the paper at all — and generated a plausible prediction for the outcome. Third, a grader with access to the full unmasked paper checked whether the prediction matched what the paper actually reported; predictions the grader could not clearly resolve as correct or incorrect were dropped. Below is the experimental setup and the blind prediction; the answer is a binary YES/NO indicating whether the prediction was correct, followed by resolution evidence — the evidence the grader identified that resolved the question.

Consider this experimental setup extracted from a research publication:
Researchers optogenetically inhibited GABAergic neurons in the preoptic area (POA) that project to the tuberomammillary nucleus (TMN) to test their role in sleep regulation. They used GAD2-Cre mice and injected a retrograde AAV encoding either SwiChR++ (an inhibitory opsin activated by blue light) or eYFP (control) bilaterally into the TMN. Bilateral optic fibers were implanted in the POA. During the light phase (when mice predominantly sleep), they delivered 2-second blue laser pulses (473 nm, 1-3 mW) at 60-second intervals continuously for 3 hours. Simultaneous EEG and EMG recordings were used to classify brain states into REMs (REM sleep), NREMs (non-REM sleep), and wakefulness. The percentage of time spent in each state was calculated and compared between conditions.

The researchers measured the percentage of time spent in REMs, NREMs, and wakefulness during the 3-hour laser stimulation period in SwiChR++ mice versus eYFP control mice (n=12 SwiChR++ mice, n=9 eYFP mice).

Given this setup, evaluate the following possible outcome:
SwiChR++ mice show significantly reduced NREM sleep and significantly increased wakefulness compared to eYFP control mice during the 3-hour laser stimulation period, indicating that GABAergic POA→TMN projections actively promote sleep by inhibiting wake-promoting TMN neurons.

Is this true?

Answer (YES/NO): NO